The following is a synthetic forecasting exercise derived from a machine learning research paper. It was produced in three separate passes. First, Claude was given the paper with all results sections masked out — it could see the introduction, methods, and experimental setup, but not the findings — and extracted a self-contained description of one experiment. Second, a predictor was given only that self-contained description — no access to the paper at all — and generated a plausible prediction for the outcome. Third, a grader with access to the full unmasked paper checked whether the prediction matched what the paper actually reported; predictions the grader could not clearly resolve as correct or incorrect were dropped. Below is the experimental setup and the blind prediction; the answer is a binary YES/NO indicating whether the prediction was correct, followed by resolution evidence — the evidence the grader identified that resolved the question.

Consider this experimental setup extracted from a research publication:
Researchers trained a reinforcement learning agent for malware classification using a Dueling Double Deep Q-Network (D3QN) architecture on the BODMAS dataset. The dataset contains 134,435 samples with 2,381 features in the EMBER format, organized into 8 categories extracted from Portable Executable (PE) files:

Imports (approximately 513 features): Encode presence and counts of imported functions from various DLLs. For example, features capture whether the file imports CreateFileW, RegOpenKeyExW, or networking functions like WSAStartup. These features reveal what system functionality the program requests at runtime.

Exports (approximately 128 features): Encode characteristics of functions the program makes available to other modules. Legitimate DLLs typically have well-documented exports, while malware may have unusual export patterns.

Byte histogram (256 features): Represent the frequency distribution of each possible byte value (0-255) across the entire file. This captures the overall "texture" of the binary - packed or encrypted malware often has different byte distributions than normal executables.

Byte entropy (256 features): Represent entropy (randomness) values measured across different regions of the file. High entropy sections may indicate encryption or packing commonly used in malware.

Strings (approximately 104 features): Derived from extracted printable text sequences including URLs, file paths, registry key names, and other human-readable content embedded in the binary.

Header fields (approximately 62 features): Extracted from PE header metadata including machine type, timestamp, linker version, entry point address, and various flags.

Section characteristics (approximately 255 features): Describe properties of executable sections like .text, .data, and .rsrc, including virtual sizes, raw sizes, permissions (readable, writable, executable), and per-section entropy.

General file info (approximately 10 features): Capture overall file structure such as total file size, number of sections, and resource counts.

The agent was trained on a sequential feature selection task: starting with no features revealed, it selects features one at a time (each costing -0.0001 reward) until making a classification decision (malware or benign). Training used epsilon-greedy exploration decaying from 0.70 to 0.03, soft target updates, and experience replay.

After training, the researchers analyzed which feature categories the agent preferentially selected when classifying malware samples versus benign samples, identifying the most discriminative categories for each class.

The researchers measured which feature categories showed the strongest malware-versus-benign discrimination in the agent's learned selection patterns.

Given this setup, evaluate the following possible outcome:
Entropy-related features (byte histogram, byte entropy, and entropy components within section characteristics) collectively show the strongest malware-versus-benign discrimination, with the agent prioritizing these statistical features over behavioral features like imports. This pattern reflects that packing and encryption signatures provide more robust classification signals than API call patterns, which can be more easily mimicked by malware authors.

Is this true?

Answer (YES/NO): NO